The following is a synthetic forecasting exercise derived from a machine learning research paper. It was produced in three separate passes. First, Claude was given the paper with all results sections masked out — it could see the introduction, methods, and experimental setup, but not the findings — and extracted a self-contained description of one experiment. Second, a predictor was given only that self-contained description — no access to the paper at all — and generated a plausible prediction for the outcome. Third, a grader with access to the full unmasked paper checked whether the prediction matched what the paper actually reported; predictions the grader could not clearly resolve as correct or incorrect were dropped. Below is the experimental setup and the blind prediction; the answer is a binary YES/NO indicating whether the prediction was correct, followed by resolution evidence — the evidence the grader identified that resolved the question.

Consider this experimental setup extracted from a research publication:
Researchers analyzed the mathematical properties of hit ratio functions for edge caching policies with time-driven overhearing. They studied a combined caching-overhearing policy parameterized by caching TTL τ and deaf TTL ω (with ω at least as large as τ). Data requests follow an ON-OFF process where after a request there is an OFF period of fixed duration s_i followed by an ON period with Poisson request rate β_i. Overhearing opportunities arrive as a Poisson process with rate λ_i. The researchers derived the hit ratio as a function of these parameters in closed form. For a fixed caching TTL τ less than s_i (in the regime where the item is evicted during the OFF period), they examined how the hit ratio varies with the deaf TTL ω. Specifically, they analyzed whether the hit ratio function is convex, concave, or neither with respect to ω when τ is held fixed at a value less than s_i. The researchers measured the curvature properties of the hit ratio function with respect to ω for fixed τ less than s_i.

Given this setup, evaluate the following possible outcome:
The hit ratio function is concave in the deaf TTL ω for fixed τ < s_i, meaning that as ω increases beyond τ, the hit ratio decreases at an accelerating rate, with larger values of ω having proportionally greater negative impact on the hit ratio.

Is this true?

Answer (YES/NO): NO